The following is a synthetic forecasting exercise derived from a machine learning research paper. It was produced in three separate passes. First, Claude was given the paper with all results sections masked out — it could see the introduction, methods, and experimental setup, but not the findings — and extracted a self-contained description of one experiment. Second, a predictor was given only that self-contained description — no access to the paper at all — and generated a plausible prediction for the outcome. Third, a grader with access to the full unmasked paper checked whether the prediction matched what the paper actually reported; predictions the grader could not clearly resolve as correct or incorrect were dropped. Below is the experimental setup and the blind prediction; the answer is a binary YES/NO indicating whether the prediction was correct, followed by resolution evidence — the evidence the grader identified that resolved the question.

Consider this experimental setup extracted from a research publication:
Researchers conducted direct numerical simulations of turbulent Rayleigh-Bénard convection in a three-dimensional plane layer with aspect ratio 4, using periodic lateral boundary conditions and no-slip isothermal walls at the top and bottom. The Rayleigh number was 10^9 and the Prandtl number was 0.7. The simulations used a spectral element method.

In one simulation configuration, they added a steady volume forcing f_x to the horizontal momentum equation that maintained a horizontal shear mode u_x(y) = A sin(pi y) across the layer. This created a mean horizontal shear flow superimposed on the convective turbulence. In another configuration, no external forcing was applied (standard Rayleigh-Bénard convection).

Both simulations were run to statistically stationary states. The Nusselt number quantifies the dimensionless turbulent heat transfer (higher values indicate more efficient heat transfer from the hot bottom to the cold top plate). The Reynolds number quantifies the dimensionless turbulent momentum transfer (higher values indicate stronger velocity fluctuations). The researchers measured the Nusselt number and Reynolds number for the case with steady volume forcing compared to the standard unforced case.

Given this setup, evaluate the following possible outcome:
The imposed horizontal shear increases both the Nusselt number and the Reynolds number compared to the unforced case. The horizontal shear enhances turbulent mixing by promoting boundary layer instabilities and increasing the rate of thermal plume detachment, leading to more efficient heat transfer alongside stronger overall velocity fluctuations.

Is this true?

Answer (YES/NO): NO